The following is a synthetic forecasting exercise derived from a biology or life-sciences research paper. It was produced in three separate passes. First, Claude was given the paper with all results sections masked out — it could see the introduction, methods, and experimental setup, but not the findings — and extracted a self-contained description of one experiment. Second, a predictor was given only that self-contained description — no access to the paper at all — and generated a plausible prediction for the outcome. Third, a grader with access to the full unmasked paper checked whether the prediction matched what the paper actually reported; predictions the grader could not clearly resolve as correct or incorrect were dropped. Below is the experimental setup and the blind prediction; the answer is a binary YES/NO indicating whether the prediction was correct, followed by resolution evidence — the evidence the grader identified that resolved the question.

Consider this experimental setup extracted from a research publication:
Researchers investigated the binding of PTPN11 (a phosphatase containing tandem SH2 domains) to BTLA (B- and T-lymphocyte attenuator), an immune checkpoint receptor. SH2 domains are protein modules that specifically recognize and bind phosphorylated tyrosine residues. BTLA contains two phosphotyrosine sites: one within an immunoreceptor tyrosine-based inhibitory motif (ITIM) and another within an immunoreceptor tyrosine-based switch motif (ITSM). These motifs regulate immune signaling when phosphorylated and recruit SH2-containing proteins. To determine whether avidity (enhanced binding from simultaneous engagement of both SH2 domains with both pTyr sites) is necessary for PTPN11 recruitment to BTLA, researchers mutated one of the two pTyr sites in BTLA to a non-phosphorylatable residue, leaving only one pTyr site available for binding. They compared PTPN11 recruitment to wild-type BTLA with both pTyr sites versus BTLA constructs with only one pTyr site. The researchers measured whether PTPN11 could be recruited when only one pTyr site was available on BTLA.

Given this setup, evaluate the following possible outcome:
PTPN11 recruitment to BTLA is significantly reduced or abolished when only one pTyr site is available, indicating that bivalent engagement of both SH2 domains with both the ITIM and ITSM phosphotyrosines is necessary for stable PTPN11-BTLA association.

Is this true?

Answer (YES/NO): YES